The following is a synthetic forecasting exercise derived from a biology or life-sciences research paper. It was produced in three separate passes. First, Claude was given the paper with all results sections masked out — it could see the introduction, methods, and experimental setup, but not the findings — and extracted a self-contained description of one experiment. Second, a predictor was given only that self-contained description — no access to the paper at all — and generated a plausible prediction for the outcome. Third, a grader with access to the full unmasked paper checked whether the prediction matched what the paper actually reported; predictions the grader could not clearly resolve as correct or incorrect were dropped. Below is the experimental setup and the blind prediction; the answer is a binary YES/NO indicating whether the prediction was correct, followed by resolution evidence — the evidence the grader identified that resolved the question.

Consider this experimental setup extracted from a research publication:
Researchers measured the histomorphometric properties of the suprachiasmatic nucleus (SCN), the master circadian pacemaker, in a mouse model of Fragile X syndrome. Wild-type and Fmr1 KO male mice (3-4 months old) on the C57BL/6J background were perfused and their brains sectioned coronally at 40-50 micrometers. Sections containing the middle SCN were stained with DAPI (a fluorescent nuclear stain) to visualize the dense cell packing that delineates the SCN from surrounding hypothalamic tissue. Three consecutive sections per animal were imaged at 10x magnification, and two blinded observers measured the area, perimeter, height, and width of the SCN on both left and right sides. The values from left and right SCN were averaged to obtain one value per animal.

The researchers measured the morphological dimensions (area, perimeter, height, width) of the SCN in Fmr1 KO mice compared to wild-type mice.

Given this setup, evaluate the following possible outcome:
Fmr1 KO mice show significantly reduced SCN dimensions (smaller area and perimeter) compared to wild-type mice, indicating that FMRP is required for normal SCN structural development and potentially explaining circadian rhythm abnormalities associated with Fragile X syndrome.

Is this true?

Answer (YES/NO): NO